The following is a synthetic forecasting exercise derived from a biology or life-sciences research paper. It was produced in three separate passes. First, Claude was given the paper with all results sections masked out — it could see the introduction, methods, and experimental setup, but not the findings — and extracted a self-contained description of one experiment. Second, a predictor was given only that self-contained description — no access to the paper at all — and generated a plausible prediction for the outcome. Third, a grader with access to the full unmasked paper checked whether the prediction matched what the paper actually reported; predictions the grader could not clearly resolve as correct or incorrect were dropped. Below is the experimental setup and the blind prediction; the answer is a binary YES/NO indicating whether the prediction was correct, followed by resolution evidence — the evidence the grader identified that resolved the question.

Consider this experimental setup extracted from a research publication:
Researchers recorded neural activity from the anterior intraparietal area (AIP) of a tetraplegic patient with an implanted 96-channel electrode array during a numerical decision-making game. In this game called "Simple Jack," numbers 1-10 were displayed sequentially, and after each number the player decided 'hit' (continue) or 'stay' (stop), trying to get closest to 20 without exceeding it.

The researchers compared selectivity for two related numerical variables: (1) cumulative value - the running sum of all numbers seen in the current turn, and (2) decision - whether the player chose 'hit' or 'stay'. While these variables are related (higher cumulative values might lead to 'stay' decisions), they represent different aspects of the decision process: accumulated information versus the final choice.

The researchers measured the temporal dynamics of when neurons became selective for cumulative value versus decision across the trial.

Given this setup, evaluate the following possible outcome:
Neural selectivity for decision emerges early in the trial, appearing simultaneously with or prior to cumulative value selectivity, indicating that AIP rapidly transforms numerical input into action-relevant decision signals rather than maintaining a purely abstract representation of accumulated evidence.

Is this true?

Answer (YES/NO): NO